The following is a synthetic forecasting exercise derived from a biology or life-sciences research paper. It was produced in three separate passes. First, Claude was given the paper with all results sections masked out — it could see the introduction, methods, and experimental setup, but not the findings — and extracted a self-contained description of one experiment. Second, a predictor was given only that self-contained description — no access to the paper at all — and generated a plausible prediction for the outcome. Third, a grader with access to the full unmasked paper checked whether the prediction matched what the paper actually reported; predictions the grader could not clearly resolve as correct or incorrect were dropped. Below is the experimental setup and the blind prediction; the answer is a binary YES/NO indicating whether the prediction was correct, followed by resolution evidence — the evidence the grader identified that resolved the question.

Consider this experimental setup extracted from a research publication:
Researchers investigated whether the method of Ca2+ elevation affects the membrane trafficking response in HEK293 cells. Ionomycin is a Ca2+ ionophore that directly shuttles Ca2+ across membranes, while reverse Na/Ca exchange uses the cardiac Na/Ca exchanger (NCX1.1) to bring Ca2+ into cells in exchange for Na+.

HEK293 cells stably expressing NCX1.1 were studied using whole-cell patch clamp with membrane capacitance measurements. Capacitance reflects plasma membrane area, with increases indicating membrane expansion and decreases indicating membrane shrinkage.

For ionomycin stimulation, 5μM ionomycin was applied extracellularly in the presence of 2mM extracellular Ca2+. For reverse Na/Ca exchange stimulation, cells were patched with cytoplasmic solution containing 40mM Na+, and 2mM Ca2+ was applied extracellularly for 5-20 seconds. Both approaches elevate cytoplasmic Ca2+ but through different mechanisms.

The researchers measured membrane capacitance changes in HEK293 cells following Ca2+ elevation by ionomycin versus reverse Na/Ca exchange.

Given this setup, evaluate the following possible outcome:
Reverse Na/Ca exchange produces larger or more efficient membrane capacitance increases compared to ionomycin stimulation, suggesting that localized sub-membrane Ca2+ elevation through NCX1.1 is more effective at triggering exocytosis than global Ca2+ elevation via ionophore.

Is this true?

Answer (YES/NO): NO